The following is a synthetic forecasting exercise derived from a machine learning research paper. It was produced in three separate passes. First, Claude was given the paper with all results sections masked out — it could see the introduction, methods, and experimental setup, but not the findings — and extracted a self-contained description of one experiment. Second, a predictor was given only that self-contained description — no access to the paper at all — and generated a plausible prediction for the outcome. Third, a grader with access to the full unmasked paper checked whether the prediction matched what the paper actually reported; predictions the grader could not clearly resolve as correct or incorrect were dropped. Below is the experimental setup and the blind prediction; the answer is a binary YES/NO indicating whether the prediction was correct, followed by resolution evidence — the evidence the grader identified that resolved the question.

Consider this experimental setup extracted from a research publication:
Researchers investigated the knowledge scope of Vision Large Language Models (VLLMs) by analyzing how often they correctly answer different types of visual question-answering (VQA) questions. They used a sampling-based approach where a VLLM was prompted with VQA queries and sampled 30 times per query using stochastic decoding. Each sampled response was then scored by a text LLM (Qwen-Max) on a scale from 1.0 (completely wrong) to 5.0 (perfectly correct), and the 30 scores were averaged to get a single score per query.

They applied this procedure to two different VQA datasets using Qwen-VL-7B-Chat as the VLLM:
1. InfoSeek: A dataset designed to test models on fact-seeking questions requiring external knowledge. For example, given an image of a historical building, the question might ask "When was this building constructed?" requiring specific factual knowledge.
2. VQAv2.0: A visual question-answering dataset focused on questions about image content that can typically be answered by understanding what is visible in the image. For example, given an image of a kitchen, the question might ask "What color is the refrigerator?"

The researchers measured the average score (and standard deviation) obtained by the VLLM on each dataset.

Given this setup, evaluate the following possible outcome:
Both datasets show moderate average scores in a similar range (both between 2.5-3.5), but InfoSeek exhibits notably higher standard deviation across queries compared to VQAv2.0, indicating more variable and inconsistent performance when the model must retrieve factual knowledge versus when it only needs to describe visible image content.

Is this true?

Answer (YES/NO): NO